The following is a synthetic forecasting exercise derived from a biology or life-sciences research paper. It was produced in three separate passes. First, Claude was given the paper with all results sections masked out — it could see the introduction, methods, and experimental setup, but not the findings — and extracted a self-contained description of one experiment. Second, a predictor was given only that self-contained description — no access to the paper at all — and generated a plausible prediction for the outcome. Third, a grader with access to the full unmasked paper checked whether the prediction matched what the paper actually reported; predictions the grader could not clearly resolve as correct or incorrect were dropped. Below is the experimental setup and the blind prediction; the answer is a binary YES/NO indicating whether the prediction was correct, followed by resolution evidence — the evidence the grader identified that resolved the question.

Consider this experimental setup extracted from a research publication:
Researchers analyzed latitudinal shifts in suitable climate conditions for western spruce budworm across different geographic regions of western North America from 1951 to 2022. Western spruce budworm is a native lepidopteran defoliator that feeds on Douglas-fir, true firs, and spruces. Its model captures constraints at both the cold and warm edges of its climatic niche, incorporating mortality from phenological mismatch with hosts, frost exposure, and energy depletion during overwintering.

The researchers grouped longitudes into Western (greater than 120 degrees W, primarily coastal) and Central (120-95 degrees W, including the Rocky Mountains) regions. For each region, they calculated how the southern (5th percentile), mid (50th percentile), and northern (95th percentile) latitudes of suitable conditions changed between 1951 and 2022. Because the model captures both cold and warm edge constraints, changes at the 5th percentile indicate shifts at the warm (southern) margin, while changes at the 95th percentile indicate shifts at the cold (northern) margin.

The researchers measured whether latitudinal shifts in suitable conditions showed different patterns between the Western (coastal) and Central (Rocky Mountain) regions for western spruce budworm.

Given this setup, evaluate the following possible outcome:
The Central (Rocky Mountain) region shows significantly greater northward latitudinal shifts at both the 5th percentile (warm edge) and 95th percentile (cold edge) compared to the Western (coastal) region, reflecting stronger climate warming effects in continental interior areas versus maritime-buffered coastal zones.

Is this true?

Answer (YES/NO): NO